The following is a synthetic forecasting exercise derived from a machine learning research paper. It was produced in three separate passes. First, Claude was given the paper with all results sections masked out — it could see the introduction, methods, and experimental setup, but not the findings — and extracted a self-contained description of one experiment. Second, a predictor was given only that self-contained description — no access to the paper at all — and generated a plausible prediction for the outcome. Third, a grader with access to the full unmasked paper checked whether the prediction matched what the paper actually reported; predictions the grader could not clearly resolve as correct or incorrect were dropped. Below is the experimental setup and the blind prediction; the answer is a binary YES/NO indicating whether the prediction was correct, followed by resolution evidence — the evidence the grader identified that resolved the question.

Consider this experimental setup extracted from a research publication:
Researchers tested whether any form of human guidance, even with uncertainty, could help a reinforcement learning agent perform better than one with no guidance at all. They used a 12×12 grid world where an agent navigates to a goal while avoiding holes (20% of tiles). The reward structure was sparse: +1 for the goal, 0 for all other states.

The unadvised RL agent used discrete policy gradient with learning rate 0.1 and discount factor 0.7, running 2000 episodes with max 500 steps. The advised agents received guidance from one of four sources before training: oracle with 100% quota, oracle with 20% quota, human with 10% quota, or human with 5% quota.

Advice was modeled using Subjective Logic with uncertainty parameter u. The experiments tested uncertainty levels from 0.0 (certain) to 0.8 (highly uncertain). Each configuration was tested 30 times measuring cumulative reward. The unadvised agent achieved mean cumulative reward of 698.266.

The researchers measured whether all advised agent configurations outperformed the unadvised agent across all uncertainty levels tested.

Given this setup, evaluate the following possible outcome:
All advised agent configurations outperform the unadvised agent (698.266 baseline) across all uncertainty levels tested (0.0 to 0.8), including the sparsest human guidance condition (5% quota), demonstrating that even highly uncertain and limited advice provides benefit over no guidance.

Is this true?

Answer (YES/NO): NO